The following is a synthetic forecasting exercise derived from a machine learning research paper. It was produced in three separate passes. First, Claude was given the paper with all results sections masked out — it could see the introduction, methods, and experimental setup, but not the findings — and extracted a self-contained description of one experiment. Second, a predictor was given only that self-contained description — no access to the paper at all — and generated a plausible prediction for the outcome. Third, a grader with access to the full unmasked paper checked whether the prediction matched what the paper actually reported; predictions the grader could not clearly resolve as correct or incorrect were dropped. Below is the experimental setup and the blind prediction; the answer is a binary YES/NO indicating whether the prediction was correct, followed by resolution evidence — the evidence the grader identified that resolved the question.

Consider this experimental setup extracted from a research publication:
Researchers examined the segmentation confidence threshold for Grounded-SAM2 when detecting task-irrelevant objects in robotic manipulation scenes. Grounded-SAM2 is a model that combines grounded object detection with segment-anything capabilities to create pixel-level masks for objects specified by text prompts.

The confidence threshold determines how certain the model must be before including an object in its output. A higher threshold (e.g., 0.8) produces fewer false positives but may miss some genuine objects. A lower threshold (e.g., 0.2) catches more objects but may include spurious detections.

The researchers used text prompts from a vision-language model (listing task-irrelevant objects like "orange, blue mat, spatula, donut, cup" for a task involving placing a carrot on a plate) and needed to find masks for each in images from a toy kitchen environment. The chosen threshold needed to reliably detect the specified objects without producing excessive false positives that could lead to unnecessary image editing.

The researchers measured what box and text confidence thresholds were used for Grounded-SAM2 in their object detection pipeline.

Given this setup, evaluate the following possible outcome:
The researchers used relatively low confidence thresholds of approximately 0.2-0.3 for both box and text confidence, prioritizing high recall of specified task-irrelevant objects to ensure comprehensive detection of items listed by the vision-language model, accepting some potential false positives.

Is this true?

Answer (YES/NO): NO